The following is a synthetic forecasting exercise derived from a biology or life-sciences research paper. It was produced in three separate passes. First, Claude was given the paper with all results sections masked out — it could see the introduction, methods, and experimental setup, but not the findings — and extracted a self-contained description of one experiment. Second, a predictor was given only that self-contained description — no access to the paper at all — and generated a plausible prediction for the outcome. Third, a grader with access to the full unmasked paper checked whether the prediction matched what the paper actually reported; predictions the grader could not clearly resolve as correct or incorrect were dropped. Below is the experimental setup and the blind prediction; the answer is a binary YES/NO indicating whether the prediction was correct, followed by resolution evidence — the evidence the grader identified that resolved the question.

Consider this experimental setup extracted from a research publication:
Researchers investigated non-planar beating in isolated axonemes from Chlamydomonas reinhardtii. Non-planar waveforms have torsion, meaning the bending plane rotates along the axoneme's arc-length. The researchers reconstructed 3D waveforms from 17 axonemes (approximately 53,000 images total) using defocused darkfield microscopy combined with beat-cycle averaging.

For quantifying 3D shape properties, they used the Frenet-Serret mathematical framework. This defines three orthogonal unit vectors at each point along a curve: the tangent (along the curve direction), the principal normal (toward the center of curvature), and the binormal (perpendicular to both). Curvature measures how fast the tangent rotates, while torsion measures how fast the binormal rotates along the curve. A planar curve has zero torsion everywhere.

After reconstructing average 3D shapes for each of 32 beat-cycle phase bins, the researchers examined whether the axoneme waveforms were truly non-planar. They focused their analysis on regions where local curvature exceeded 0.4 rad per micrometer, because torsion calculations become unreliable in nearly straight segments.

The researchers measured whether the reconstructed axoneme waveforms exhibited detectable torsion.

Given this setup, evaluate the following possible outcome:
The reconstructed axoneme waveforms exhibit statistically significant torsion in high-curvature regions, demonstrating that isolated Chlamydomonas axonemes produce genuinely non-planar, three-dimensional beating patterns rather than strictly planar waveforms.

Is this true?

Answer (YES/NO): YES